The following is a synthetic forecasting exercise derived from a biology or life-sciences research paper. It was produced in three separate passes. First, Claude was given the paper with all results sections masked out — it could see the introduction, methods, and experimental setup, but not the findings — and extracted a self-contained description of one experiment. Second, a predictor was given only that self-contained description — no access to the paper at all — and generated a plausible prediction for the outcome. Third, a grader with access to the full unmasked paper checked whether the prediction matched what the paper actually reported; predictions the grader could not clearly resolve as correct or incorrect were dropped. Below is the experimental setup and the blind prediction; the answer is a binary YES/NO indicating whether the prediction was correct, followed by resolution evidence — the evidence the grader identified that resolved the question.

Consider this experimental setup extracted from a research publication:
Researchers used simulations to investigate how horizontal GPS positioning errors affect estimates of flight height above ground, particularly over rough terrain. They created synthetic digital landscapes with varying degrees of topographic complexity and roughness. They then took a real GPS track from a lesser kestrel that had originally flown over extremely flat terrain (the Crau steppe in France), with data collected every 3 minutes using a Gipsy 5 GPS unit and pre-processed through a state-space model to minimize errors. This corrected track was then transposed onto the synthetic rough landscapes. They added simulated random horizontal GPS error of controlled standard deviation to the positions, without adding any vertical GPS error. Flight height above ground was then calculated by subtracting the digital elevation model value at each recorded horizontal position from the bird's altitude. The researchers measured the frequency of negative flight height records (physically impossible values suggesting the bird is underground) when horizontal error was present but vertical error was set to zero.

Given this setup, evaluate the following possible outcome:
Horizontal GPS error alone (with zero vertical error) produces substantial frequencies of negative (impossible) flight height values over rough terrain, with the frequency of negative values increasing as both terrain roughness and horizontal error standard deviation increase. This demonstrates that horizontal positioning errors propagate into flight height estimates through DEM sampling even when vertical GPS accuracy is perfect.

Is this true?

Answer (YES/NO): YES